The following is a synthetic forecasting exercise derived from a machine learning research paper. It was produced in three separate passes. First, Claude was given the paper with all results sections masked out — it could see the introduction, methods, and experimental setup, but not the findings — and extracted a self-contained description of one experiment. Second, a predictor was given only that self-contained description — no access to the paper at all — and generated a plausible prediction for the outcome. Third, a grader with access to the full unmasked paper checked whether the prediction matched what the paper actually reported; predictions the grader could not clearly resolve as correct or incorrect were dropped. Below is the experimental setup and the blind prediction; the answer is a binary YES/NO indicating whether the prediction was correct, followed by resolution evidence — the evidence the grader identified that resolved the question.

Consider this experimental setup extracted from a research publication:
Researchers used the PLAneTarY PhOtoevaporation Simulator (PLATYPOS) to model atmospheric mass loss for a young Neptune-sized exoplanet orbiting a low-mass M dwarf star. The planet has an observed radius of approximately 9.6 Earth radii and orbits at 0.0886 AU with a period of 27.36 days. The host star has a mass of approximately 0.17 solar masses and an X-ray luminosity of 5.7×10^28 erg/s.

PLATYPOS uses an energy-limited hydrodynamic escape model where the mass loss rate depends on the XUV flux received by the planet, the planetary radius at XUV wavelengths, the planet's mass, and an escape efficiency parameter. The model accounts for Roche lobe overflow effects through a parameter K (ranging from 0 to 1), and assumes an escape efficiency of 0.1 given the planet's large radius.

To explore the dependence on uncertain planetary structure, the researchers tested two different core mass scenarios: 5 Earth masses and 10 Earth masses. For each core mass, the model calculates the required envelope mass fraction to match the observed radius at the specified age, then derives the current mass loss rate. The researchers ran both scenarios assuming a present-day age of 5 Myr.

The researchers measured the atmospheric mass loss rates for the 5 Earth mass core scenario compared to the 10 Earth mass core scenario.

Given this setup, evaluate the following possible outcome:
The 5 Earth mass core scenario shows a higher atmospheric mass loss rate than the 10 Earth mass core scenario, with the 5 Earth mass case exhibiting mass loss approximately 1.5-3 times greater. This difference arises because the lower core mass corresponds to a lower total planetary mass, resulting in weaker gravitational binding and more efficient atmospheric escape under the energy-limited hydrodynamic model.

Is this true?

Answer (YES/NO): YES